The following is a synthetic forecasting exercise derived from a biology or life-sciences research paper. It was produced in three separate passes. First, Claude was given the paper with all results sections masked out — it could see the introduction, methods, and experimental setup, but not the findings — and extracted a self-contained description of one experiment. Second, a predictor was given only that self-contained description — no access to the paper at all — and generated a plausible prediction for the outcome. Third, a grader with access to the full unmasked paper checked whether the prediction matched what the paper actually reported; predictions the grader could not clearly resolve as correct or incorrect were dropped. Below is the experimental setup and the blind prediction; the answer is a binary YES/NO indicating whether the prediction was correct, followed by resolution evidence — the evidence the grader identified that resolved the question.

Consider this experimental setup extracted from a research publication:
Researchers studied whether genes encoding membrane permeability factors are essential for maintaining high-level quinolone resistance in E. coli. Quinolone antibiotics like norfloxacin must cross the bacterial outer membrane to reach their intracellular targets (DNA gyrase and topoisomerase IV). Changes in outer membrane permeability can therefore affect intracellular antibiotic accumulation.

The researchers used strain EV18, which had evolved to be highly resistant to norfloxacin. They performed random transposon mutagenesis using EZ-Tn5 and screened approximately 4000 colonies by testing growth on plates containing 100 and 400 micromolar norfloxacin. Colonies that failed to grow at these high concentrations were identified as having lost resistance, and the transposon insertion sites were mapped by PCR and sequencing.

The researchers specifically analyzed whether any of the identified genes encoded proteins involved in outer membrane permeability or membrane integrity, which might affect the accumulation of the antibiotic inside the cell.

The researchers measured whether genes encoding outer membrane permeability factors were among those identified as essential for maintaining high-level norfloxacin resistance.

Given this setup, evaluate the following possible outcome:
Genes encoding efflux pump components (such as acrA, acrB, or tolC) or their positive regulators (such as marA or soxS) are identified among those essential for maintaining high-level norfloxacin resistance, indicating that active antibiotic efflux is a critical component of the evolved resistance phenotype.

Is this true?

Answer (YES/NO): YES